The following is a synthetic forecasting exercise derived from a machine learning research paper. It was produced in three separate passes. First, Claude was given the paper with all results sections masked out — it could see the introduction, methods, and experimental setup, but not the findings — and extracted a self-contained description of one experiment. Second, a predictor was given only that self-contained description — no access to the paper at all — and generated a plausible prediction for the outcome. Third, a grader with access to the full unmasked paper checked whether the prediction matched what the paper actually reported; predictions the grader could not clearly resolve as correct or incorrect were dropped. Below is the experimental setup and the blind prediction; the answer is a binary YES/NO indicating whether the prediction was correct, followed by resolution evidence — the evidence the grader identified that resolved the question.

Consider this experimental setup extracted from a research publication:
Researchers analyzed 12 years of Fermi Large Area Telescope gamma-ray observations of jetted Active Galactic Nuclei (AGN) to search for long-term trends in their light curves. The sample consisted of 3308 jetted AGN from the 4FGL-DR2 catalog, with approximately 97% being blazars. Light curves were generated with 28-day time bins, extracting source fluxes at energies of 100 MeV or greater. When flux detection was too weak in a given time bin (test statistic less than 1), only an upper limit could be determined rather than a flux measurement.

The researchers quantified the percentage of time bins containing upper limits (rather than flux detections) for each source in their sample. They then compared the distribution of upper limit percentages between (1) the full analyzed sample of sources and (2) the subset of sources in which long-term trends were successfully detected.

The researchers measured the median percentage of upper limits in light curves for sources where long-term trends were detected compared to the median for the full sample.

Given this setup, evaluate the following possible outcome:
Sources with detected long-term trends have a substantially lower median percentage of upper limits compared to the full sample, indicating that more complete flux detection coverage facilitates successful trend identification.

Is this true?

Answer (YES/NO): YES